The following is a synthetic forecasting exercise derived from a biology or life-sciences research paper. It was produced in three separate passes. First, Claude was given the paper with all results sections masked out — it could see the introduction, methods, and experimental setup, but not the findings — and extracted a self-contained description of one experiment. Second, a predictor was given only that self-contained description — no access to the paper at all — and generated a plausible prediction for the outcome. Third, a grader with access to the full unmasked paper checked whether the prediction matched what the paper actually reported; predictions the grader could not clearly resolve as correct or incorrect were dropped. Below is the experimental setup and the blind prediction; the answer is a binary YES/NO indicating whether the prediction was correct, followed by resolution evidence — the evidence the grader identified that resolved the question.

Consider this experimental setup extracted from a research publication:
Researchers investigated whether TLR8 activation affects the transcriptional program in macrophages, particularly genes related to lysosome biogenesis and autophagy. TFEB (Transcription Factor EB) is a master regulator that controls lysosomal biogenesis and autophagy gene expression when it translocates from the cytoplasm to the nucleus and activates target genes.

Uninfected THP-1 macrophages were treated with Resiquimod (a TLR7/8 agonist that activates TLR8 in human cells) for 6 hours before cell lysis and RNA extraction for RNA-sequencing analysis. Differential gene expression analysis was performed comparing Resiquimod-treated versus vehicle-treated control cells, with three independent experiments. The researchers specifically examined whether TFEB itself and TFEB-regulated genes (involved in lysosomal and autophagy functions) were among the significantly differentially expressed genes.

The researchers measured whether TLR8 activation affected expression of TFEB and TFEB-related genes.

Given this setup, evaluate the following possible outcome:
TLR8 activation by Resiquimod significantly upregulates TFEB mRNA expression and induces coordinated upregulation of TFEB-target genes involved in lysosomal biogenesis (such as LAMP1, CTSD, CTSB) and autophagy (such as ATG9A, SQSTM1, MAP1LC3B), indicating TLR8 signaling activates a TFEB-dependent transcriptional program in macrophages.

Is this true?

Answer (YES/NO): YES